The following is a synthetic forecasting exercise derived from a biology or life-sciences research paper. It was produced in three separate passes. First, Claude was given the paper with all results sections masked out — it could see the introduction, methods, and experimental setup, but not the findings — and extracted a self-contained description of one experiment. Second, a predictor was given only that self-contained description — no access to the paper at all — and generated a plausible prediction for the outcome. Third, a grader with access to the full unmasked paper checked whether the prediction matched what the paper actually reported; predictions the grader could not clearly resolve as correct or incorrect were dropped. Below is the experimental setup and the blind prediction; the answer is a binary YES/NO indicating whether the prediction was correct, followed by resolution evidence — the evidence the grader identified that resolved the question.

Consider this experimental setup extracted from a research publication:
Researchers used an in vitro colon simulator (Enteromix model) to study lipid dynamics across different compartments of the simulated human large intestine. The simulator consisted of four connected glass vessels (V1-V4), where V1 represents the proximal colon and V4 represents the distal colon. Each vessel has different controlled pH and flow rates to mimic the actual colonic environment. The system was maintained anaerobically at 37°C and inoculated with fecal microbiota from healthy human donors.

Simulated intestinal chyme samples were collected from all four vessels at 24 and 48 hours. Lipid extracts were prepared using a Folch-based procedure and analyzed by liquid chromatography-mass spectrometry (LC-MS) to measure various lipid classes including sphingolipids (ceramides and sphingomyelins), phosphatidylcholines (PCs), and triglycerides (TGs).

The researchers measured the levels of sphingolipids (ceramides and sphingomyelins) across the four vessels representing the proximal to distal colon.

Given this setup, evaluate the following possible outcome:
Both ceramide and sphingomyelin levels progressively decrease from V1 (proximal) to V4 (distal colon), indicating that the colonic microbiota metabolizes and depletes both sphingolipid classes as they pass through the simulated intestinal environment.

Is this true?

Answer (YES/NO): YES